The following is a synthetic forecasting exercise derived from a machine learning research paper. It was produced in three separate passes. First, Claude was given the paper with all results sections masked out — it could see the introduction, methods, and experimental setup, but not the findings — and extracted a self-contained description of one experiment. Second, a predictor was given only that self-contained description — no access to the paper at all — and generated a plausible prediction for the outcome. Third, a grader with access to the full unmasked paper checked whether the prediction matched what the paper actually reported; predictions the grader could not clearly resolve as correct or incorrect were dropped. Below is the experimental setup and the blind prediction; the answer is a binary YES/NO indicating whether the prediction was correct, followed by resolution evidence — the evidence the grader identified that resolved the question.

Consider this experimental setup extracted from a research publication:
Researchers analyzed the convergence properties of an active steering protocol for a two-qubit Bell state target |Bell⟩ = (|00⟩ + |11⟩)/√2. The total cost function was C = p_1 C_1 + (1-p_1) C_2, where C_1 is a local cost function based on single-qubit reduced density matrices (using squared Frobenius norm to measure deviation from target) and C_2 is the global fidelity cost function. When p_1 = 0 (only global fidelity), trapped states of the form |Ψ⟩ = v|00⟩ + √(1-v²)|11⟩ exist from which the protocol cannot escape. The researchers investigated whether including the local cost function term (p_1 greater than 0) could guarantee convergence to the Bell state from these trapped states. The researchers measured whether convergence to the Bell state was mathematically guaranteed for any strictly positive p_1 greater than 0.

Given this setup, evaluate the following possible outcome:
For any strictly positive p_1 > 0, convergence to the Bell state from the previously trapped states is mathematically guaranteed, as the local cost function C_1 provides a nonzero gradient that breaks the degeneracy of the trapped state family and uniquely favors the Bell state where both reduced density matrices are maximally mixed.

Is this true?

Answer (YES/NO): YES